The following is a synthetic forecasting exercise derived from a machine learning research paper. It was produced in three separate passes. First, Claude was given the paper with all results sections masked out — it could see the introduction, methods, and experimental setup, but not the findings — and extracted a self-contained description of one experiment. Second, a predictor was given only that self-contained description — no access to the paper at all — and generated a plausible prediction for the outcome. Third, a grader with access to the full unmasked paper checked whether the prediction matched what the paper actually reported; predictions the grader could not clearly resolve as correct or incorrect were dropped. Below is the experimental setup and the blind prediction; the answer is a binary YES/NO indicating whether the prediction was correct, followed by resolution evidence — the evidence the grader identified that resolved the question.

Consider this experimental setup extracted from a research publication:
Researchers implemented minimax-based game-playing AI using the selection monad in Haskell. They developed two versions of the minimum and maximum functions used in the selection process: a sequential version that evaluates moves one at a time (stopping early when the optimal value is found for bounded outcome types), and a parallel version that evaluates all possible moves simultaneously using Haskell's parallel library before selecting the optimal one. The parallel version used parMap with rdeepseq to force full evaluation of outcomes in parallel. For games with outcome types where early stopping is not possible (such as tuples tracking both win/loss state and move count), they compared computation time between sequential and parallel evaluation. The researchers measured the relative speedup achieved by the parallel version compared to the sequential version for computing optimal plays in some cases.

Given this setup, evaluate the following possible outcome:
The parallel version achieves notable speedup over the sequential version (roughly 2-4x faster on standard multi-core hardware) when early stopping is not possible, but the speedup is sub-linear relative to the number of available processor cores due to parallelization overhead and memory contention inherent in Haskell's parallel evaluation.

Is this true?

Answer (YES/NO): NO